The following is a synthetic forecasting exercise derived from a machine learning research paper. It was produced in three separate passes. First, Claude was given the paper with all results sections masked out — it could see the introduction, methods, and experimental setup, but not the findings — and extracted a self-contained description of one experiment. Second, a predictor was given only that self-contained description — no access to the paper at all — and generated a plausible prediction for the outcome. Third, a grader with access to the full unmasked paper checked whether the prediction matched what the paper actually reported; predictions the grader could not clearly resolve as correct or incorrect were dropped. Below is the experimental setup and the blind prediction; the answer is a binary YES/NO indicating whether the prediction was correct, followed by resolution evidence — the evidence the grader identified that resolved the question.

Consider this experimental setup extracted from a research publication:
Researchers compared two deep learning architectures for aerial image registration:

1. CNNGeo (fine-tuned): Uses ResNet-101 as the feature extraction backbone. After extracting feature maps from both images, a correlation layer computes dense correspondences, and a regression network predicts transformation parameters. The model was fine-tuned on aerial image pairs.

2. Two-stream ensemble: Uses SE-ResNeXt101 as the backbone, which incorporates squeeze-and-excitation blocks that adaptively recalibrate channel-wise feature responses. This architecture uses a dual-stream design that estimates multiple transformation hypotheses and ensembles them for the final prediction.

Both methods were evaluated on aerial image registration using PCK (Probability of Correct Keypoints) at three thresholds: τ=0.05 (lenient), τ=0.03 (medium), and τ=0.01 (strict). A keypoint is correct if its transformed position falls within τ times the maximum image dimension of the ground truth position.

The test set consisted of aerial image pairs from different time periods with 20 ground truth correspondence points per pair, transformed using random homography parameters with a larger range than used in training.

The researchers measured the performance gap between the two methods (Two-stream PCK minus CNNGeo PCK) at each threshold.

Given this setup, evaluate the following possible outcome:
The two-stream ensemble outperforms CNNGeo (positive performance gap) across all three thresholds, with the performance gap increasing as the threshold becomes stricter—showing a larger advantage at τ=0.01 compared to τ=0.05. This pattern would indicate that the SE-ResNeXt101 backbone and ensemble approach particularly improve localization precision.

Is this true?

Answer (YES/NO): NO